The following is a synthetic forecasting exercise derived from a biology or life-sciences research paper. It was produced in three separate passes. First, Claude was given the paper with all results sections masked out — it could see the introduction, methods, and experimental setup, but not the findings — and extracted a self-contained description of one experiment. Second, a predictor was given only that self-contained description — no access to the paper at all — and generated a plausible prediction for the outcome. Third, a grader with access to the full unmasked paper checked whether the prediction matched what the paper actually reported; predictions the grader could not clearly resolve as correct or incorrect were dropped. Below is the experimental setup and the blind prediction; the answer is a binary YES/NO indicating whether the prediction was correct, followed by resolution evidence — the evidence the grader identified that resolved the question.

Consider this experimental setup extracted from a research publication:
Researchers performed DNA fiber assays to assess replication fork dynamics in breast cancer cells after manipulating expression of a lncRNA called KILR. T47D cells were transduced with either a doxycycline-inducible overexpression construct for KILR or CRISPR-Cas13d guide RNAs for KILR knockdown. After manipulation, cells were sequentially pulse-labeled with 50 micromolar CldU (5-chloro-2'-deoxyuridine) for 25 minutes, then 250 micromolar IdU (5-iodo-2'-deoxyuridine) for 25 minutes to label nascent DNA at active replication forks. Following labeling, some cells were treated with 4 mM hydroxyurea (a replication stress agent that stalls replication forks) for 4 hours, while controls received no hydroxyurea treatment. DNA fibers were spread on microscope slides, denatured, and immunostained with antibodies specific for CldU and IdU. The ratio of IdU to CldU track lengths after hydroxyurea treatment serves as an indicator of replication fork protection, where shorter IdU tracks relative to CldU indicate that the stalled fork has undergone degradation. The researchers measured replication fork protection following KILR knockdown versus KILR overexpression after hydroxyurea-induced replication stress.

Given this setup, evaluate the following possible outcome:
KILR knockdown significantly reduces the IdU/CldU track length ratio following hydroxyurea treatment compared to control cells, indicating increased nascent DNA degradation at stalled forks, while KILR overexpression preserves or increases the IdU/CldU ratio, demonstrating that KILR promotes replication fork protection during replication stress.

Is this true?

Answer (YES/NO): NO